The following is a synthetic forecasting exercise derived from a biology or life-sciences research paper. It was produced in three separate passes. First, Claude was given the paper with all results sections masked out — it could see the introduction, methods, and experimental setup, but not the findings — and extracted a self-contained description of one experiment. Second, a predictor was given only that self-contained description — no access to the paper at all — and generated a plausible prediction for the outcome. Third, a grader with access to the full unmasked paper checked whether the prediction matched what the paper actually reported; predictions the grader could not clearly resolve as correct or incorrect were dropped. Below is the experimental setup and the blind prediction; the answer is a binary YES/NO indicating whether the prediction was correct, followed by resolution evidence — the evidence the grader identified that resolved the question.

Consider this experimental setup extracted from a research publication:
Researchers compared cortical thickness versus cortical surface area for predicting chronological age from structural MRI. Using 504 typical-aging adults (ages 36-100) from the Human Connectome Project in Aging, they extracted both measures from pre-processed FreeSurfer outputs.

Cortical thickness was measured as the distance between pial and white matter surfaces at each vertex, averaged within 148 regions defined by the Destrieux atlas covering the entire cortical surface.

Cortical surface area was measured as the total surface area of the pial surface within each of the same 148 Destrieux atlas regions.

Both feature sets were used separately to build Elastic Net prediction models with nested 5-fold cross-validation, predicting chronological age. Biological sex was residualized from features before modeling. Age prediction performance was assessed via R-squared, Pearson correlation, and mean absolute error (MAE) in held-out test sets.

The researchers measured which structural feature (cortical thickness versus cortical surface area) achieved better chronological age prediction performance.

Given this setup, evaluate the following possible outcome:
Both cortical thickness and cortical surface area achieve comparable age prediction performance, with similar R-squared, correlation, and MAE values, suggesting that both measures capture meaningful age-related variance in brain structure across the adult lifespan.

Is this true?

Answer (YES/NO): NO